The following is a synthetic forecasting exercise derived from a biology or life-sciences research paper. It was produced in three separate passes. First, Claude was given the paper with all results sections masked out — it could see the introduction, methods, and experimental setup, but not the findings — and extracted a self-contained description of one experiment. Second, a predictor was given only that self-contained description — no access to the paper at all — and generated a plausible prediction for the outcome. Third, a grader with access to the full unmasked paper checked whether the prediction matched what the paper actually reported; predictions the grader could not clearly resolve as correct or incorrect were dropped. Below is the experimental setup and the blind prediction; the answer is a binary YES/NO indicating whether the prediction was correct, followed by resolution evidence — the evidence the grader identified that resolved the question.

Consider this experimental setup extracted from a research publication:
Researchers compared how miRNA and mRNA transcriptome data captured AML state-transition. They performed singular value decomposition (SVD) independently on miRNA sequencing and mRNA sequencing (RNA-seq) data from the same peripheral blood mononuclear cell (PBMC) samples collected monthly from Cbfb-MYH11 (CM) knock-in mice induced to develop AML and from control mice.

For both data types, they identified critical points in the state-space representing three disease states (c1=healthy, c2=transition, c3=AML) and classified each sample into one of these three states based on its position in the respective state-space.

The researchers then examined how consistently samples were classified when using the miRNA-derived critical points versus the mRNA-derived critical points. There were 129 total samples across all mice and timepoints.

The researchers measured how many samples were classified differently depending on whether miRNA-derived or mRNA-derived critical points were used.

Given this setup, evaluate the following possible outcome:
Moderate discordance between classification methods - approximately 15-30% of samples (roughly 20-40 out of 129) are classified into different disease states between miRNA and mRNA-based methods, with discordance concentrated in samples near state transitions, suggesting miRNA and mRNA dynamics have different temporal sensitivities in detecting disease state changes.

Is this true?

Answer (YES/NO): NO